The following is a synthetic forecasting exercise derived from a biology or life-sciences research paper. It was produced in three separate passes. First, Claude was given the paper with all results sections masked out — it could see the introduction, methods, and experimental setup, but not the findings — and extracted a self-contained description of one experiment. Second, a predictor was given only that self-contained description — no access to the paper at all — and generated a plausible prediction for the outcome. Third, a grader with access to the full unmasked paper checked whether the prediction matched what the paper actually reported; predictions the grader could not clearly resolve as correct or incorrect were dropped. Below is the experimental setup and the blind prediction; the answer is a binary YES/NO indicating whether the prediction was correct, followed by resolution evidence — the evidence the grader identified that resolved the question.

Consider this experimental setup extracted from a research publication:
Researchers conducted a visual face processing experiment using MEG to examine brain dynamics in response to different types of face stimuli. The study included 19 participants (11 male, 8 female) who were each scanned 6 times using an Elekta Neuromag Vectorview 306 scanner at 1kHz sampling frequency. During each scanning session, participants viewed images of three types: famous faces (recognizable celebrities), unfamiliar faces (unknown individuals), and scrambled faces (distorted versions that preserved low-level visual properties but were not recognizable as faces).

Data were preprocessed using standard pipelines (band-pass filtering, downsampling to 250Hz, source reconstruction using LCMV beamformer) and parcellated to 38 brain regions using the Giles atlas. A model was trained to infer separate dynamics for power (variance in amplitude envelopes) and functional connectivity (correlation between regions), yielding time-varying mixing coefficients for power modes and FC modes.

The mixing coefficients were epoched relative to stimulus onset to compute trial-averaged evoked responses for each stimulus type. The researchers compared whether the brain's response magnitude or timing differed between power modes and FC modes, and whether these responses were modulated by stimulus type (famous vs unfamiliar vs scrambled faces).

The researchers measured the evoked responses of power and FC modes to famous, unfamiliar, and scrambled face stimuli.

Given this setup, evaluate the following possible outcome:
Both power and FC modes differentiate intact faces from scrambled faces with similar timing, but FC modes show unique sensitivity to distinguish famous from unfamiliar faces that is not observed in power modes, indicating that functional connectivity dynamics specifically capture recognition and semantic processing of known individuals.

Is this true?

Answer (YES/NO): NO